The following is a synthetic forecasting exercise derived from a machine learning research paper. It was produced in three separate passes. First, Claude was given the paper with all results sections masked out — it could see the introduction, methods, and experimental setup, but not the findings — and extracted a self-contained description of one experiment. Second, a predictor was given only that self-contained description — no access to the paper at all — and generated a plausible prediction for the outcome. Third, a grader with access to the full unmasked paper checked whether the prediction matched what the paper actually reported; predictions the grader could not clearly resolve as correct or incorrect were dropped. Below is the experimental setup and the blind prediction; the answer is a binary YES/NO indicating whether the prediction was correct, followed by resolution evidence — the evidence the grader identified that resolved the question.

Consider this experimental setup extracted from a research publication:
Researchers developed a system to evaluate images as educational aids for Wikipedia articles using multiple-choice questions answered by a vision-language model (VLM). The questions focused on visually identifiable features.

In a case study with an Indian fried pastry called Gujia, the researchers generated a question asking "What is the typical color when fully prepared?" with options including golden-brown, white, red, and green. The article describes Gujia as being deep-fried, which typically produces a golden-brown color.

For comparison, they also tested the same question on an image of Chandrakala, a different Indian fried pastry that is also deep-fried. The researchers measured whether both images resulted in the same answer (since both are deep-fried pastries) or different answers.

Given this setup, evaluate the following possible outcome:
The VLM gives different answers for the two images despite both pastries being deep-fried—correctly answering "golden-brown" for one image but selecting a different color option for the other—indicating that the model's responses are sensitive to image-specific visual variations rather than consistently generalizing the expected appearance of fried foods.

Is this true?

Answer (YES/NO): NO